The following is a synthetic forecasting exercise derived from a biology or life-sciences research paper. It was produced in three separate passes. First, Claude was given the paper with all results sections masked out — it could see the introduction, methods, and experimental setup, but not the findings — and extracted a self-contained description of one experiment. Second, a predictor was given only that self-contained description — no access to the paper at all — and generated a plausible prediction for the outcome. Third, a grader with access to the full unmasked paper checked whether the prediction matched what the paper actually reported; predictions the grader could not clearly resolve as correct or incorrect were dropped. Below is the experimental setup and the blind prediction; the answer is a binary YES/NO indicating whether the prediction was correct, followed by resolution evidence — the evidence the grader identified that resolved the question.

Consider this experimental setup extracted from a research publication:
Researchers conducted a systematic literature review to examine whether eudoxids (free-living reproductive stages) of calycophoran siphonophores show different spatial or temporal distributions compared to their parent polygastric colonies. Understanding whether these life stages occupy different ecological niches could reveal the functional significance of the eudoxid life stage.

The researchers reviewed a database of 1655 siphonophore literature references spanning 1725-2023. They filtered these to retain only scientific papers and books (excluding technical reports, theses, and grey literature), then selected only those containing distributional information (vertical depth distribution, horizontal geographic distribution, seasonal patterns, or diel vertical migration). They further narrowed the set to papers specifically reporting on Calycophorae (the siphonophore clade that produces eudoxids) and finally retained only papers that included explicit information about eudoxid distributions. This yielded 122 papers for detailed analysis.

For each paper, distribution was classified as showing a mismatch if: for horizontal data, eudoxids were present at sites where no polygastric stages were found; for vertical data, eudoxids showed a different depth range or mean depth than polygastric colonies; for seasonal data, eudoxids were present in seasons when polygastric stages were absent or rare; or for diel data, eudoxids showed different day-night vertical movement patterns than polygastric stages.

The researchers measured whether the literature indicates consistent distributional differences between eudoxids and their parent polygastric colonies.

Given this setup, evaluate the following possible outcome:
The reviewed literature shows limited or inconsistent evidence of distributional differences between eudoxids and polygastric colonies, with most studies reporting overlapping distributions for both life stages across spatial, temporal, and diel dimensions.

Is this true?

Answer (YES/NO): NO